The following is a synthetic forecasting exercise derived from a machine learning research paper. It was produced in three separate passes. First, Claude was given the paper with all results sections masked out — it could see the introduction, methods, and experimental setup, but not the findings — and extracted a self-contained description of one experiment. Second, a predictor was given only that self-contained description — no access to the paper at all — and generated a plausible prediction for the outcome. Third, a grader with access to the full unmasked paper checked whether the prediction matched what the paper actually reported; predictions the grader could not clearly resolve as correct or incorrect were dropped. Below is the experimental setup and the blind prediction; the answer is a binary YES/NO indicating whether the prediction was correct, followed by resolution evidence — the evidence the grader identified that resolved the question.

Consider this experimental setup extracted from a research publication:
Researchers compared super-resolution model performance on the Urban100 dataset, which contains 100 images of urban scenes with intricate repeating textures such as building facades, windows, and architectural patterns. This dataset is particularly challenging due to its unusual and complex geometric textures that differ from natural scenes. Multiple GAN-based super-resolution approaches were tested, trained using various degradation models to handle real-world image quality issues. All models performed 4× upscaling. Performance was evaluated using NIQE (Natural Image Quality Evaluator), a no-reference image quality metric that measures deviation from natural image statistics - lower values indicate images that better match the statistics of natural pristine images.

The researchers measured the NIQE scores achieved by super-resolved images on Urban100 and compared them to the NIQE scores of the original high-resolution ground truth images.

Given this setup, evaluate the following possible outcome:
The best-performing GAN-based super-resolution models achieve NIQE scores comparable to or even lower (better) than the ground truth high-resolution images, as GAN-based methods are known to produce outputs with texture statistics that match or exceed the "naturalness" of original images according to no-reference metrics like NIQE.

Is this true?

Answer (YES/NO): YES